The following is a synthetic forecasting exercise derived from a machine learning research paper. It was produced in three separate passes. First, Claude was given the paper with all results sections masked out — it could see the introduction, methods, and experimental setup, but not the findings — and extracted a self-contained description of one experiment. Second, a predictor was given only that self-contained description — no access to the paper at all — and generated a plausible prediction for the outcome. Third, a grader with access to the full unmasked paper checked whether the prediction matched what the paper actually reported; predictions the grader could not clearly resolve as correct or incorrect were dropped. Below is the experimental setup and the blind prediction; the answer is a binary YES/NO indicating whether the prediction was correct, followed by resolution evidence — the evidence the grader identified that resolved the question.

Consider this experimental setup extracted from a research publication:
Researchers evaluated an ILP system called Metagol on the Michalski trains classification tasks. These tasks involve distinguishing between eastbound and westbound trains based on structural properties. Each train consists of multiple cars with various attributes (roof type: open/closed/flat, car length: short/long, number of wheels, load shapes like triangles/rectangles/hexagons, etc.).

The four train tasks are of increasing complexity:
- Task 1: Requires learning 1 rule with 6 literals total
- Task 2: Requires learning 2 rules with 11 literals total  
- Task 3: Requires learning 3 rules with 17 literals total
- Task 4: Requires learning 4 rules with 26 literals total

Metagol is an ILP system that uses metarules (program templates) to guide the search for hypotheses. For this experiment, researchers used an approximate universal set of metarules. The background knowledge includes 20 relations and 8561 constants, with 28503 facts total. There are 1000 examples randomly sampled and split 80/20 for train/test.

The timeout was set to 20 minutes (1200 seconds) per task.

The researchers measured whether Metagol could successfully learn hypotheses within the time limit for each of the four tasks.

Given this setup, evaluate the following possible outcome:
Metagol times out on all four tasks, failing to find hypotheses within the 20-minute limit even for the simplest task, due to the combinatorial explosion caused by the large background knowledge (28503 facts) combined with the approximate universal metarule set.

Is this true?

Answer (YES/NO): YES